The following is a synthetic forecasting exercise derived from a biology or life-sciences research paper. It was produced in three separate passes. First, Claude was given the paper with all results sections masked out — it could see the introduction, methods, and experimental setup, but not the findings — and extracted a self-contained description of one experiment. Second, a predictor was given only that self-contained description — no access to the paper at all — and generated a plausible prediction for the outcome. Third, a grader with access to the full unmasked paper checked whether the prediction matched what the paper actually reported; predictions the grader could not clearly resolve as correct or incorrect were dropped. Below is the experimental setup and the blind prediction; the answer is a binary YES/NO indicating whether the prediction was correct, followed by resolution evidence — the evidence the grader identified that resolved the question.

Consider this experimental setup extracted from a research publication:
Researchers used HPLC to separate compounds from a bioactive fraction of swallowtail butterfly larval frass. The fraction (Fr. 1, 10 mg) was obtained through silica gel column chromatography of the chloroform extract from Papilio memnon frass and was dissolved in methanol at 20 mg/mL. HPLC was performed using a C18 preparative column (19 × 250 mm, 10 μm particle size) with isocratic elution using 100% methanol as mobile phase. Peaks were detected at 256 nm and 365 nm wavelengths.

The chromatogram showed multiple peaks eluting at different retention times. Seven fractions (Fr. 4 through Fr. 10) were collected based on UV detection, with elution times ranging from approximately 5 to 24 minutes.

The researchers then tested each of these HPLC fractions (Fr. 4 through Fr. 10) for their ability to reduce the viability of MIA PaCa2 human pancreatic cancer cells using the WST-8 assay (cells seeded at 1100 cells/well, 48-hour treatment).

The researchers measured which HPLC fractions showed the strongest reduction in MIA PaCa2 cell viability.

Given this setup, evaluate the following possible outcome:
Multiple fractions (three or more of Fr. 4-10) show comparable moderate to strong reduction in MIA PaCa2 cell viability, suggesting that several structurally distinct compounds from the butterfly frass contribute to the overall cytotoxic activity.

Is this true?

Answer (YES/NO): YES